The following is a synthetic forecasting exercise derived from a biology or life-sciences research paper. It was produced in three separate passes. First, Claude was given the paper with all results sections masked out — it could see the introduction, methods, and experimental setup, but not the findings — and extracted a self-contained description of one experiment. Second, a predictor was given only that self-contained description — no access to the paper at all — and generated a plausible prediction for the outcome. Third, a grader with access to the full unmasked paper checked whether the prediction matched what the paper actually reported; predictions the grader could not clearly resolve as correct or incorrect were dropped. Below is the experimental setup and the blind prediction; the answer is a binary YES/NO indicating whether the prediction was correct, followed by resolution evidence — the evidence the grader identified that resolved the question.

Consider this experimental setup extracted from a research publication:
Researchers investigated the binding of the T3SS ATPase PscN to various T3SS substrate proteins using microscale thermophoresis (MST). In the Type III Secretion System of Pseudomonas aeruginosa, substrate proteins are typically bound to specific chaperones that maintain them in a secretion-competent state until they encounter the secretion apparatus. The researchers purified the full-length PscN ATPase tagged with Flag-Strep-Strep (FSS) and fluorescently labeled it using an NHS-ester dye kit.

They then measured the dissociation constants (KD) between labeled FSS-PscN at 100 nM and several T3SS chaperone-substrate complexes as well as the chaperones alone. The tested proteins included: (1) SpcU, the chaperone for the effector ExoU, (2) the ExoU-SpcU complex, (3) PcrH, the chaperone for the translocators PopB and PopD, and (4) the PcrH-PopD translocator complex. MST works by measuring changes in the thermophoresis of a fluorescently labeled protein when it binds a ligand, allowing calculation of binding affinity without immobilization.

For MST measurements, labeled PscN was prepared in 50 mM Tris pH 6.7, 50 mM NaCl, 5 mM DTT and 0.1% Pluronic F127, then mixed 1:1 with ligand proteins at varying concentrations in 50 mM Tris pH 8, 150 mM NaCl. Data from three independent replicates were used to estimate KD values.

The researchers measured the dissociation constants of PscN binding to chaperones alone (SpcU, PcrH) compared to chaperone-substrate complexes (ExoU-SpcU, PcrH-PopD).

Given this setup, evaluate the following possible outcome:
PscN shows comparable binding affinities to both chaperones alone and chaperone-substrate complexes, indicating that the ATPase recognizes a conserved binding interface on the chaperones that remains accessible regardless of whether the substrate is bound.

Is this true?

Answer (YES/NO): NO